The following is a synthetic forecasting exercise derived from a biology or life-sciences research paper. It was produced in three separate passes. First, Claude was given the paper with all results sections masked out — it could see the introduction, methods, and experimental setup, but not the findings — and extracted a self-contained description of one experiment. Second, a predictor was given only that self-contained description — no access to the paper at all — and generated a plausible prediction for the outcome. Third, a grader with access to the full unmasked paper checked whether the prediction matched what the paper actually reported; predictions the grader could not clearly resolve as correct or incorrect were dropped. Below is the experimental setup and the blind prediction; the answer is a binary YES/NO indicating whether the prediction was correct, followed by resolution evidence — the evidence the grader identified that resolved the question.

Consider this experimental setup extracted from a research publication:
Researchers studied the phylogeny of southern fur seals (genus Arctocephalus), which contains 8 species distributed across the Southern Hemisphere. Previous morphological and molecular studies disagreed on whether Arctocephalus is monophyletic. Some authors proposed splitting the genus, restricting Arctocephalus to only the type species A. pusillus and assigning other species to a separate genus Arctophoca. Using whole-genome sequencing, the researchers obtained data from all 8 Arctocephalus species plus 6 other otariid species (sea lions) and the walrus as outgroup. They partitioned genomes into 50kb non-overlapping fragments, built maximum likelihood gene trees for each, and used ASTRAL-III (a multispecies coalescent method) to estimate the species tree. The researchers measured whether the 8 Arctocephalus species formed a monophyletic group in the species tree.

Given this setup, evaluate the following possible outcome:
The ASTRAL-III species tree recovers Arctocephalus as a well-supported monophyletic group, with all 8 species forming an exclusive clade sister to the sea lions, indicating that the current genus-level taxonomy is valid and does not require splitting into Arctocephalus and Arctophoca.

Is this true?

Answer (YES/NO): YES